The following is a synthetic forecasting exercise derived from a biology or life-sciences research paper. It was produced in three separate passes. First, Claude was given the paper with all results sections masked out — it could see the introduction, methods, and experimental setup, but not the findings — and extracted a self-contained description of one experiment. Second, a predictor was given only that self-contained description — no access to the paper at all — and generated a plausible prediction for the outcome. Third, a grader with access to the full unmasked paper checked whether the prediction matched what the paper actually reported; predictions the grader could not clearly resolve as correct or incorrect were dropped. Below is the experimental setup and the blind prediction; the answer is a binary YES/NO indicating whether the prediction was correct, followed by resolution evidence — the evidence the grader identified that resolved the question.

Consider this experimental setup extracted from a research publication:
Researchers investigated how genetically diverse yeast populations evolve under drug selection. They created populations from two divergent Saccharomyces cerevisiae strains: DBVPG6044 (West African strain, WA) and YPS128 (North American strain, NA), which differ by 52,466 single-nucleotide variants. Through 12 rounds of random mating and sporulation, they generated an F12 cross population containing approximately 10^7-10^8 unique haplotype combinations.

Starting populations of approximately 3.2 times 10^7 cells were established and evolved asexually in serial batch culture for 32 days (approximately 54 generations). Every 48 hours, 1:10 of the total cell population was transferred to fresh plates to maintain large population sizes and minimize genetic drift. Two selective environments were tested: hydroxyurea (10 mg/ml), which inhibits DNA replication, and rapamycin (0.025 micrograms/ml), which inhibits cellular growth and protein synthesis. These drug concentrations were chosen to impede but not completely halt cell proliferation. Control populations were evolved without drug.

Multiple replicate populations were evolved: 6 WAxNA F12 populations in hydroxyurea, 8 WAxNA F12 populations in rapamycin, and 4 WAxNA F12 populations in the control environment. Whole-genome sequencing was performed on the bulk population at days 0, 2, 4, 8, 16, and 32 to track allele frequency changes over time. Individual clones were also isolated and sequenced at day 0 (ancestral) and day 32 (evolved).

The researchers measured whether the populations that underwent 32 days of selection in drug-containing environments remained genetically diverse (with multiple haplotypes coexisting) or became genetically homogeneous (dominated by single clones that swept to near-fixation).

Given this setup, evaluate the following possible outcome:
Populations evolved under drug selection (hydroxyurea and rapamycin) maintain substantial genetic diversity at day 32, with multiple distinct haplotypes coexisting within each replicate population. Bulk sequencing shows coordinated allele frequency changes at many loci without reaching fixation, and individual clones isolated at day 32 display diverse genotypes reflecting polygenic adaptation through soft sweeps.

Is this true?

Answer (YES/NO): NO